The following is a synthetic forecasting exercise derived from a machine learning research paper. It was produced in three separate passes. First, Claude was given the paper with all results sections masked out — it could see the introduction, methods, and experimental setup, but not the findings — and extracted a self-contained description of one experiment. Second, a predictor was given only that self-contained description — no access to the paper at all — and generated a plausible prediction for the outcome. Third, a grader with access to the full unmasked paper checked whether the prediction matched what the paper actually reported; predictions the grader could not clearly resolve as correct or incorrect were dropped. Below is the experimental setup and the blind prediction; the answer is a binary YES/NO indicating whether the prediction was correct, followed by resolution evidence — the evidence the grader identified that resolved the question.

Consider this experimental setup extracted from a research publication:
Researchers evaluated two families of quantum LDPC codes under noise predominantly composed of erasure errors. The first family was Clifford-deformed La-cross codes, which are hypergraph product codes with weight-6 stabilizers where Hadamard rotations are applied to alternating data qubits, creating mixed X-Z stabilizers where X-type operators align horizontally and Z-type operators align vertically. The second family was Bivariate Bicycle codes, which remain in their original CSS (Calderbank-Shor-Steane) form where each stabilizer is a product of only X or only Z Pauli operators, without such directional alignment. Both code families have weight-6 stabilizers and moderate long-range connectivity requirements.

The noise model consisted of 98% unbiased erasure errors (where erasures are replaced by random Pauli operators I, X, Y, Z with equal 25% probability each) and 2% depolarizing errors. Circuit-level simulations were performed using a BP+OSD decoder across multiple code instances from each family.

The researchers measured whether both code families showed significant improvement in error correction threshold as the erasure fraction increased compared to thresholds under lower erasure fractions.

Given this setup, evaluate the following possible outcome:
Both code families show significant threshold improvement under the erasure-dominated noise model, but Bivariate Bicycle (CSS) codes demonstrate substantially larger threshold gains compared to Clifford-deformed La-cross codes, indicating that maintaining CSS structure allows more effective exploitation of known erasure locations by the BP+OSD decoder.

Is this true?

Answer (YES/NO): NO